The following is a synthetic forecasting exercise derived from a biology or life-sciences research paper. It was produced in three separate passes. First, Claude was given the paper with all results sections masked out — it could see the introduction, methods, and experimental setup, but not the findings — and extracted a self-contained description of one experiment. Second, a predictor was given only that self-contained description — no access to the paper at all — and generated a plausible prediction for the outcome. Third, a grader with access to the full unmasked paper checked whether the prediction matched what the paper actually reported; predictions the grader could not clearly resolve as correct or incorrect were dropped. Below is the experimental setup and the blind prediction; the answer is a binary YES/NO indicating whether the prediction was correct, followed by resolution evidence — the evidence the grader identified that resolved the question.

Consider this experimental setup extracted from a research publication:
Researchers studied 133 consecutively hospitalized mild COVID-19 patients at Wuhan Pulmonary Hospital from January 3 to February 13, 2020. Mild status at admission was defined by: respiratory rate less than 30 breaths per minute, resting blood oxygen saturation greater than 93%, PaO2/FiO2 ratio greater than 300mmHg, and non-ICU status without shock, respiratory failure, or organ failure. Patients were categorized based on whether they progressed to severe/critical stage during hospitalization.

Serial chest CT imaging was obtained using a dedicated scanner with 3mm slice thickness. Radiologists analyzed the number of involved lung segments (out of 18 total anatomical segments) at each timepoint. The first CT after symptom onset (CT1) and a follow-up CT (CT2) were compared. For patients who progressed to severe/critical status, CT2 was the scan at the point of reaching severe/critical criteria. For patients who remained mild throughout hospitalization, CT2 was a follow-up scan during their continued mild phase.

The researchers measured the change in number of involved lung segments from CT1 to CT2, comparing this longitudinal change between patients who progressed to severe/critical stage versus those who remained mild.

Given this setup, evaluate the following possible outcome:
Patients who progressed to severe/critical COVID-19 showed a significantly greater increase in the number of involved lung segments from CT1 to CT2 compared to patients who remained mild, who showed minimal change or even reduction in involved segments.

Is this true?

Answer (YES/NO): YES